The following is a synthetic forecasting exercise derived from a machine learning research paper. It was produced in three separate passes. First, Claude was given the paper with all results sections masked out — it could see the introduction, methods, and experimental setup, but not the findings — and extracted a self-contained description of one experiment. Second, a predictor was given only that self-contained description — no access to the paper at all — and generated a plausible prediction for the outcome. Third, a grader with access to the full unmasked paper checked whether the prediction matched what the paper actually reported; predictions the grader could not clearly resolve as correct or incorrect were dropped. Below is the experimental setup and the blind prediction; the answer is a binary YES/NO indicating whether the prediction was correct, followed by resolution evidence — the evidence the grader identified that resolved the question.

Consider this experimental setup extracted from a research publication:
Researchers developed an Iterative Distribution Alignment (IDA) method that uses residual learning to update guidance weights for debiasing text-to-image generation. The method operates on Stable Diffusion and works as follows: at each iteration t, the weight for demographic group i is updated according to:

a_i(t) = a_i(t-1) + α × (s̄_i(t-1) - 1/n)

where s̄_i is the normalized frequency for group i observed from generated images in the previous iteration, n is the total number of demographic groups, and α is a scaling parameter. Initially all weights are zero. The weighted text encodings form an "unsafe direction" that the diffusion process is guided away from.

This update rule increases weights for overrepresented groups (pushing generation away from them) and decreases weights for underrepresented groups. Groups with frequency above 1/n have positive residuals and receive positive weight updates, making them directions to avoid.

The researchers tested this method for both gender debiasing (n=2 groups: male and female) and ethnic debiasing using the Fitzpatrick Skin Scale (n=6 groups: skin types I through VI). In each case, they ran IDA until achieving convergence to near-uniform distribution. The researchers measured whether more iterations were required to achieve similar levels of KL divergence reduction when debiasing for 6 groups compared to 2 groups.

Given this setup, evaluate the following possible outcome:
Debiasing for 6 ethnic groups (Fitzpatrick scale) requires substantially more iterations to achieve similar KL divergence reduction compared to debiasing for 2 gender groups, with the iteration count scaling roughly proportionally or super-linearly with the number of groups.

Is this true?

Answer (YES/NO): NO